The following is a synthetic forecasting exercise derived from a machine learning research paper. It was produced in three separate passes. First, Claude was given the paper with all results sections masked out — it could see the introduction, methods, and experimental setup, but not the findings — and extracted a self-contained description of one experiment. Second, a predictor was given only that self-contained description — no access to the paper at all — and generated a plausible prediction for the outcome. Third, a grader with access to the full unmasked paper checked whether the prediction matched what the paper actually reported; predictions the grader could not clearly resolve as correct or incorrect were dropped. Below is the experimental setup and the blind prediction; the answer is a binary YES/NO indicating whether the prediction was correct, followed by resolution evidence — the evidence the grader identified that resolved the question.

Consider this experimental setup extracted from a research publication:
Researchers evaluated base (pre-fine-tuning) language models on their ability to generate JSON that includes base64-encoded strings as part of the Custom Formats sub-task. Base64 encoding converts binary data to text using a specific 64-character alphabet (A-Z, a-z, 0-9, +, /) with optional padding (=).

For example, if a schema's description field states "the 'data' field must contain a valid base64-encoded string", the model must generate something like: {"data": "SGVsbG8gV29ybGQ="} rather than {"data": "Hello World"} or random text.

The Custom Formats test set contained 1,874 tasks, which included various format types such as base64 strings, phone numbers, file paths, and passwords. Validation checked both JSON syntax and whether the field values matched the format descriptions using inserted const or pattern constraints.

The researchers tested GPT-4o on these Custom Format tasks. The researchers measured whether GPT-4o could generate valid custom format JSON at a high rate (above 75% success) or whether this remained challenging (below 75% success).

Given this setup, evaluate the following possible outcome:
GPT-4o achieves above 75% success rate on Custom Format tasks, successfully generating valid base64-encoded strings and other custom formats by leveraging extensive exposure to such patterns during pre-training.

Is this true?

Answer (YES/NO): NO